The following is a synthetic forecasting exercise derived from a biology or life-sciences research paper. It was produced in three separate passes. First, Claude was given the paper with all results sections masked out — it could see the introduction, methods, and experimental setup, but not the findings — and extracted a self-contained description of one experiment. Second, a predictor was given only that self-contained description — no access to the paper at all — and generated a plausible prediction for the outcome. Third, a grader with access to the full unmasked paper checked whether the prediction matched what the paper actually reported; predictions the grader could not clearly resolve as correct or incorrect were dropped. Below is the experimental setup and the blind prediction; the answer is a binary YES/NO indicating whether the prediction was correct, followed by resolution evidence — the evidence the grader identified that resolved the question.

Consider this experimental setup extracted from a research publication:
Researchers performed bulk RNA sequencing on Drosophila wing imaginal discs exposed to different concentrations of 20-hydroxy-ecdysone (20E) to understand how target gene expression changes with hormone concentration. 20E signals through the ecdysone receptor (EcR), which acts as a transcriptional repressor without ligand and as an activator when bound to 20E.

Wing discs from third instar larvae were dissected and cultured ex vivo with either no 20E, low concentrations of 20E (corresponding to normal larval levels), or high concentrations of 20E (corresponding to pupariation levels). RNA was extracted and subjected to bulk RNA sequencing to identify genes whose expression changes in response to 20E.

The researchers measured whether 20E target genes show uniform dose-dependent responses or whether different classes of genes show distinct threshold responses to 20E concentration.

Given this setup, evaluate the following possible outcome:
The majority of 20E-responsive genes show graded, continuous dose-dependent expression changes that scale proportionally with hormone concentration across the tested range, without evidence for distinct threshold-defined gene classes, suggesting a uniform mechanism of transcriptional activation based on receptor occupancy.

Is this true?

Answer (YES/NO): NO